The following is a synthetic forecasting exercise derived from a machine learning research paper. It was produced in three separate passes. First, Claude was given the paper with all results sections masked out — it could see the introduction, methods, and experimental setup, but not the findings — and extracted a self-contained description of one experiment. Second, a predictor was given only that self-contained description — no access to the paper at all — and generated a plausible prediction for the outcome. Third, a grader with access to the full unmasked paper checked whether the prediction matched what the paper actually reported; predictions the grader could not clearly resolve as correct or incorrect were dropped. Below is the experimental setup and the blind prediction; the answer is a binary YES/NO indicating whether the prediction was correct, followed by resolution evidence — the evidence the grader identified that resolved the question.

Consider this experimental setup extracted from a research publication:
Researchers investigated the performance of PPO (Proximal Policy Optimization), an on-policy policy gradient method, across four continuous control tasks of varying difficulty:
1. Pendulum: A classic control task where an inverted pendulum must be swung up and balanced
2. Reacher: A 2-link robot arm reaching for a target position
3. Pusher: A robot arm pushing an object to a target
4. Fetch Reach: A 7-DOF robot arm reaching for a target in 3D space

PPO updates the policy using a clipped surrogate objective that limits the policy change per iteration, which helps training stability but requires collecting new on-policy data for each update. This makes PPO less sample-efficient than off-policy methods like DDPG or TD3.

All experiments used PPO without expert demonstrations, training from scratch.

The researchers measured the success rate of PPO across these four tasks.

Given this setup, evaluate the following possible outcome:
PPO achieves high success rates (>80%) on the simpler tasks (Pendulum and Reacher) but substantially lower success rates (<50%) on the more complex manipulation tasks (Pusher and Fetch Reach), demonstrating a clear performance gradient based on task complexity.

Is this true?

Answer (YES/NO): NO